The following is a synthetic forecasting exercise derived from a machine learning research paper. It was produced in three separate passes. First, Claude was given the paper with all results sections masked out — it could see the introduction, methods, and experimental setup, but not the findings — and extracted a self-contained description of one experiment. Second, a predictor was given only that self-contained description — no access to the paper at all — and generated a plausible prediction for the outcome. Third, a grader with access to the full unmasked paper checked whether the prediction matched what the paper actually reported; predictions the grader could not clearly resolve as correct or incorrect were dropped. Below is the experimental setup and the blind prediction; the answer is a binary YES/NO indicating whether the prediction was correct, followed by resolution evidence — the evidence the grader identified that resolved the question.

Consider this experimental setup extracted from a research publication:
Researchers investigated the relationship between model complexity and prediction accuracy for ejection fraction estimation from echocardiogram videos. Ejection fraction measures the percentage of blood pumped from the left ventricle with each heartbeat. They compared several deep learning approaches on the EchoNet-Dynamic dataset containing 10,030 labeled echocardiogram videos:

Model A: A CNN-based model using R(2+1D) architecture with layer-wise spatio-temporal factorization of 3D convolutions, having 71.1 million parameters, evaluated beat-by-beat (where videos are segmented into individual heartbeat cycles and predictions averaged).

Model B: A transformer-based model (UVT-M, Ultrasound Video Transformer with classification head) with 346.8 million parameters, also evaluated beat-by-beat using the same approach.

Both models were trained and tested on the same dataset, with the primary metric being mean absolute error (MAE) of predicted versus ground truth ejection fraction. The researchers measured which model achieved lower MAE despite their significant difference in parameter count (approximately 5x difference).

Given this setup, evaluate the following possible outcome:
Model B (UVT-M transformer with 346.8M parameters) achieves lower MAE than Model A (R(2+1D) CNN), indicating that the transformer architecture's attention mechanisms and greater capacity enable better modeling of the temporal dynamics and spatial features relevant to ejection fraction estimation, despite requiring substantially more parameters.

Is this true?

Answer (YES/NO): NO